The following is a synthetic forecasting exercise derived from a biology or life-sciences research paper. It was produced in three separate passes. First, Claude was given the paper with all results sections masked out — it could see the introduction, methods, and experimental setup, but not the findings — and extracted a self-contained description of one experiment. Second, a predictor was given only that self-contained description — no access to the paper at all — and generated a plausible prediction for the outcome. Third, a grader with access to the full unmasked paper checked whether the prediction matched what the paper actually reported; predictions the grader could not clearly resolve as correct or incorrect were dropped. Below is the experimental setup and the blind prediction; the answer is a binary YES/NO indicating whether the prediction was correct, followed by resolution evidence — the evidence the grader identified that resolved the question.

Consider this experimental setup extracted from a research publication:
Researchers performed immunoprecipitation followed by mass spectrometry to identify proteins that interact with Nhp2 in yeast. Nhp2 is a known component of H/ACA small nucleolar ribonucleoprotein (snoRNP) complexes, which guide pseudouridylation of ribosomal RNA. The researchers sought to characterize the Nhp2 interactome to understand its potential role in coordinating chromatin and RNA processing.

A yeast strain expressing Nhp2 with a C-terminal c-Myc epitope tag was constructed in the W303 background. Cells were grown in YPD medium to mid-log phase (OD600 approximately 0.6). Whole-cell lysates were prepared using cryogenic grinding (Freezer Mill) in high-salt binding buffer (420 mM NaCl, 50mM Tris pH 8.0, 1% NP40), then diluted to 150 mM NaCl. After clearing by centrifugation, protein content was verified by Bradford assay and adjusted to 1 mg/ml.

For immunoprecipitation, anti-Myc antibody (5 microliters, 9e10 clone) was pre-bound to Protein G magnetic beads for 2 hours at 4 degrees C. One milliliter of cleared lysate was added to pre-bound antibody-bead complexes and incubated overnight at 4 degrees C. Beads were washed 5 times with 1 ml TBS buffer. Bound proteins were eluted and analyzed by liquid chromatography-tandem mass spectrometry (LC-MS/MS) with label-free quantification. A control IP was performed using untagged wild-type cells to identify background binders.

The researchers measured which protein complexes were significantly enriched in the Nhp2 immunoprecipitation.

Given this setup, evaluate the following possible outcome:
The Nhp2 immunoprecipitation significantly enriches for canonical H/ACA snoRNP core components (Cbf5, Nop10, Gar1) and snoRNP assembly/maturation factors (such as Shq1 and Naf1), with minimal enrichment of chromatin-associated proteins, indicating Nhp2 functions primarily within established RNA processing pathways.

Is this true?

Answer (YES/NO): NO